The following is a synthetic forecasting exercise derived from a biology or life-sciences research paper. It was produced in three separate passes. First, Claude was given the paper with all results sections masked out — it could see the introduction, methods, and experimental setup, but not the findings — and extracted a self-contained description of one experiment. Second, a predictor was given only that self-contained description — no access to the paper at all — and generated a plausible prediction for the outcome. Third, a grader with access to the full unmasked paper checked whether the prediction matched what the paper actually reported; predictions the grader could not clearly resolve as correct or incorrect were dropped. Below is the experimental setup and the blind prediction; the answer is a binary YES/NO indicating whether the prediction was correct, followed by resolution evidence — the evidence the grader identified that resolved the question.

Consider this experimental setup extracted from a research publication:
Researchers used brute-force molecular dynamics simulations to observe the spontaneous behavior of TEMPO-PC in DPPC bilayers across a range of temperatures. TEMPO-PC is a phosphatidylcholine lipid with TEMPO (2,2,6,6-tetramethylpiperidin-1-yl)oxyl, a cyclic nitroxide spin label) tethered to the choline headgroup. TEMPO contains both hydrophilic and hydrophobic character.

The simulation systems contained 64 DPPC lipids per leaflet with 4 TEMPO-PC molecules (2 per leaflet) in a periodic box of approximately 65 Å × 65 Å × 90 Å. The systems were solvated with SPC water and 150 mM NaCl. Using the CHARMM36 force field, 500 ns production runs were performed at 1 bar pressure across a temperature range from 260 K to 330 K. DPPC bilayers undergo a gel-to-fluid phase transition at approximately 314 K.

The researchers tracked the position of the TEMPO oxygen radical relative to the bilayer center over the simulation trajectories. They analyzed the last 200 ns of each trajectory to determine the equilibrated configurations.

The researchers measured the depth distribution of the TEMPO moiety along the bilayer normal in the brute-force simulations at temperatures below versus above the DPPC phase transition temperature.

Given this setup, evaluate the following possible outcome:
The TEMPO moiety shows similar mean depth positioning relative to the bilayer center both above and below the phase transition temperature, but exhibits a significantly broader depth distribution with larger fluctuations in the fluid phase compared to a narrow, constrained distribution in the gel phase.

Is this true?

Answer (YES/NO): NO